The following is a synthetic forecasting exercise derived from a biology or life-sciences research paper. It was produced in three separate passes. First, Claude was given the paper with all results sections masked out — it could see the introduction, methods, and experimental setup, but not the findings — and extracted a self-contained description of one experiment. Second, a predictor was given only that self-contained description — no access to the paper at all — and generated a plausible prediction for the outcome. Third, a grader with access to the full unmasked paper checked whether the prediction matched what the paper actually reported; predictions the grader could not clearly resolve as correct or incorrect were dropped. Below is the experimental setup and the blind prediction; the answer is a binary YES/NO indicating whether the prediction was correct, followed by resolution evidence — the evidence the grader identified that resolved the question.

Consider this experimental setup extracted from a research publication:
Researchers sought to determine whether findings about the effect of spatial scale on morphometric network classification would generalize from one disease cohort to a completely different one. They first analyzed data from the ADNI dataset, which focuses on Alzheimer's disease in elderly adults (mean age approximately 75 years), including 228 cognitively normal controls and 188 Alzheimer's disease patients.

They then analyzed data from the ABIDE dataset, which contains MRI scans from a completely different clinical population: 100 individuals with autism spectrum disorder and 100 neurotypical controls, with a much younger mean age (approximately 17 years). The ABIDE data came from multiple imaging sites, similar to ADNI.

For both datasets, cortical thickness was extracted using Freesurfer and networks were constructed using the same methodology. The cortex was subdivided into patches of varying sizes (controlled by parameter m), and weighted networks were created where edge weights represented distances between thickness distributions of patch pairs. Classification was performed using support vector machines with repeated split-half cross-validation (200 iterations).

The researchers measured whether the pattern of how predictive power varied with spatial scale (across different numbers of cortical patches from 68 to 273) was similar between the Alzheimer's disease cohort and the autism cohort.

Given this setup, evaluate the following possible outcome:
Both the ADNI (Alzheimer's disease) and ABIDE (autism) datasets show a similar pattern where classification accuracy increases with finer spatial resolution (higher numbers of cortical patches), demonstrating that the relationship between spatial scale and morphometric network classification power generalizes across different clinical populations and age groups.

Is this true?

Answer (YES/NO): NO